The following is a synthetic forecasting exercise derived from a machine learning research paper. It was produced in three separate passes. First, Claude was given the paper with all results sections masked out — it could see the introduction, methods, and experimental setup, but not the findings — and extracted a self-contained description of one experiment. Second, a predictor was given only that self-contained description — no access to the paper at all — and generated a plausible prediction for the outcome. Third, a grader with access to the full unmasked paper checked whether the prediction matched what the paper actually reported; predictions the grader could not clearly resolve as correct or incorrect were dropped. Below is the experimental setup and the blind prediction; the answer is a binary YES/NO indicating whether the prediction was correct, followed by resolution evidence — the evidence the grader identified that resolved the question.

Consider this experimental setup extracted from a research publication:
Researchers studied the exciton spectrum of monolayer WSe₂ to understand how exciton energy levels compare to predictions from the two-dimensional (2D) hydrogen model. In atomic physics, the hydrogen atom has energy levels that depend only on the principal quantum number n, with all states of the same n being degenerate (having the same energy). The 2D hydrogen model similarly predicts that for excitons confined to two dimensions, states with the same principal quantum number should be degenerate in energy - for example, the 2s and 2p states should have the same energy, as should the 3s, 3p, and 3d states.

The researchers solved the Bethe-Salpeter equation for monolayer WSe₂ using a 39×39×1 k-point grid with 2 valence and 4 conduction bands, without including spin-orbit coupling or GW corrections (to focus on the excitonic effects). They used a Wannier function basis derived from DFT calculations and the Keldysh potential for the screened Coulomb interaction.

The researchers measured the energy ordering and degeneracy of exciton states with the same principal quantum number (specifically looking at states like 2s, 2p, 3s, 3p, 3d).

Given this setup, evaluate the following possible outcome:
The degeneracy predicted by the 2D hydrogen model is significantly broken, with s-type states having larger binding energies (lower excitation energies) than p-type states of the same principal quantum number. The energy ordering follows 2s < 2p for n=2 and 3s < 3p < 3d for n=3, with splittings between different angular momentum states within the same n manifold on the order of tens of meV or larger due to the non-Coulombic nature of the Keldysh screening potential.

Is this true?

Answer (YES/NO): NO